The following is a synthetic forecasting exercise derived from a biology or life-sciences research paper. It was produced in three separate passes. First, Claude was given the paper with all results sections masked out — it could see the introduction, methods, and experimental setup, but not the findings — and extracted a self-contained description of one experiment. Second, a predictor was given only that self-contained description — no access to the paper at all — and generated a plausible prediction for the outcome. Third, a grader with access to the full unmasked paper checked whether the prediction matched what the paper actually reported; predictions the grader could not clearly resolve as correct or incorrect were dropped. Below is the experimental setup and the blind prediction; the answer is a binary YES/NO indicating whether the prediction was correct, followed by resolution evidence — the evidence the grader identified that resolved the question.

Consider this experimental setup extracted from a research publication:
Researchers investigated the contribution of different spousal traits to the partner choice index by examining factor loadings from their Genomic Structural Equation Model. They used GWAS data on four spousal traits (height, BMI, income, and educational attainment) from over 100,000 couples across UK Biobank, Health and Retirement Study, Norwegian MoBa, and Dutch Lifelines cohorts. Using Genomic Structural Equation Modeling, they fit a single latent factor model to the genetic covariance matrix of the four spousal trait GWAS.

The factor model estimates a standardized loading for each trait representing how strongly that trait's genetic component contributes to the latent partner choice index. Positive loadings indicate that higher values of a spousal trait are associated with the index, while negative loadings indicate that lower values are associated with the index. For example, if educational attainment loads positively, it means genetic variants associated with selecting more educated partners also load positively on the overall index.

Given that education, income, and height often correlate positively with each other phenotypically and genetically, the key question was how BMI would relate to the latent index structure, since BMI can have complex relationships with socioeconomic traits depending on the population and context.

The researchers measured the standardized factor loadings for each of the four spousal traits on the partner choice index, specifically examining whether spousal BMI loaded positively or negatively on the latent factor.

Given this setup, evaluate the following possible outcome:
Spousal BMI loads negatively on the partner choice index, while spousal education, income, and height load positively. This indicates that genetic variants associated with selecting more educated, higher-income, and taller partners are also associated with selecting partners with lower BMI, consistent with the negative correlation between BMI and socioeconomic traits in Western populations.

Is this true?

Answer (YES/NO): YES